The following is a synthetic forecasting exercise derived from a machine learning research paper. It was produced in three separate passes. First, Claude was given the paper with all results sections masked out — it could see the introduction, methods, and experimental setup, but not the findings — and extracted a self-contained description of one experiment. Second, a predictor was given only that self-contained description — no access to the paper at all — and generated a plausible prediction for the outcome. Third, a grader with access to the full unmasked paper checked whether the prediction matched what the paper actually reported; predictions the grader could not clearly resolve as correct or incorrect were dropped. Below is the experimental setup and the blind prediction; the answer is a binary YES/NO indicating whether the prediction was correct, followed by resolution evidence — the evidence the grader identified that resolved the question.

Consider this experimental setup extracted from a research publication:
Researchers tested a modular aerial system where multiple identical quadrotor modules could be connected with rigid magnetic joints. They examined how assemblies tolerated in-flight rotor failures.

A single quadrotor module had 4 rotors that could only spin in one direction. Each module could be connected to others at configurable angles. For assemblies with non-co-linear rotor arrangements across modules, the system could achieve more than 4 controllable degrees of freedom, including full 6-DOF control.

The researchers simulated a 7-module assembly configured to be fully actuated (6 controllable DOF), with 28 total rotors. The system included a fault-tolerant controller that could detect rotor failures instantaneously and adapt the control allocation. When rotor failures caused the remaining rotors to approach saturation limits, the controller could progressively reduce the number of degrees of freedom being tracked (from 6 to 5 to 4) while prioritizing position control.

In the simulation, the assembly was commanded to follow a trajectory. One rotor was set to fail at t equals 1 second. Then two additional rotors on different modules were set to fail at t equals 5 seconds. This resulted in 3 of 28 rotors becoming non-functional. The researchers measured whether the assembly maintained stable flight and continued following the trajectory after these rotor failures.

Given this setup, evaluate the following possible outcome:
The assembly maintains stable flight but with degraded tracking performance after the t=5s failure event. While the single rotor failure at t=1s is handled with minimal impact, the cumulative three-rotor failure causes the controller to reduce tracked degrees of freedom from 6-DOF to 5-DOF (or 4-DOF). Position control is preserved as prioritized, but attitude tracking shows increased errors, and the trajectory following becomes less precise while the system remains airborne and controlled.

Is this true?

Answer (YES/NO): YES